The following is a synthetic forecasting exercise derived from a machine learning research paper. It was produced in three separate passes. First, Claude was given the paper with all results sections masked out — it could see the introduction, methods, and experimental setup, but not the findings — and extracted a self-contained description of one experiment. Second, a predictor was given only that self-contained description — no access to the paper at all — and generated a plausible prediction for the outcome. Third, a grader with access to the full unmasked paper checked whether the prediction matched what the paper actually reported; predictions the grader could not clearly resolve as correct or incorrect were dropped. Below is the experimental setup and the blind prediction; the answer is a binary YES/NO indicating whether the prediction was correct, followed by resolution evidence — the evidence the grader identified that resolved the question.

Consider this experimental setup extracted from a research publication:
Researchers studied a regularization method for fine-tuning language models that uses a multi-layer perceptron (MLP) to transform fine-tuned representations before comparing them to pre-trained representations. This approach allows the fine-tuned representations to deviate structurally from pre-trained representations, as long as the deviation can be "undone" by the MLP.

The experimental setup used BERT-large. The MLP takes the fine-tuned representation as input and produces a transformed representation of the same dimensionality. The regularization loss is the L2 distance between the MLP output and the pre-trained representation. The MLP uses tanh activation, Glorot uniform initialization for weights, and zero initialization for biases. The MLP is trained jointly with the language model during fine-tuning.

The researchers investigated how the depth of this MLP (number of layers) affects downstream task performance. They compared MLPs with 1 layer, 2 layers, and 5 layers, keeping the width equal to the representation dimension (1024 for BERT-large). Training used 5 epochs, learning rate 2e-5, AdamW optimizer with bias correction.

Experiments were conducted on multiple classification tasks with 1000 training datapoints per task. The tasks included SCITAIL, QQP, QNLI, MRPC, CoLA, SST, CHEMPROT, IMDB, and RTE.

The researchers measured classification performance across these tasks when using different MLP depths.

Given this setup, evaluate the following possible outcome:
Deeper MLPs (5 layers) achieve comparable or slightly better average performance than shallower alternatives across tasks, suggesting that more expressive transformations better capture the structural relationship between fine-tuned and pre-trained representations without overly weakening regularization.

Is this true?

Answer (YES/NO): NO